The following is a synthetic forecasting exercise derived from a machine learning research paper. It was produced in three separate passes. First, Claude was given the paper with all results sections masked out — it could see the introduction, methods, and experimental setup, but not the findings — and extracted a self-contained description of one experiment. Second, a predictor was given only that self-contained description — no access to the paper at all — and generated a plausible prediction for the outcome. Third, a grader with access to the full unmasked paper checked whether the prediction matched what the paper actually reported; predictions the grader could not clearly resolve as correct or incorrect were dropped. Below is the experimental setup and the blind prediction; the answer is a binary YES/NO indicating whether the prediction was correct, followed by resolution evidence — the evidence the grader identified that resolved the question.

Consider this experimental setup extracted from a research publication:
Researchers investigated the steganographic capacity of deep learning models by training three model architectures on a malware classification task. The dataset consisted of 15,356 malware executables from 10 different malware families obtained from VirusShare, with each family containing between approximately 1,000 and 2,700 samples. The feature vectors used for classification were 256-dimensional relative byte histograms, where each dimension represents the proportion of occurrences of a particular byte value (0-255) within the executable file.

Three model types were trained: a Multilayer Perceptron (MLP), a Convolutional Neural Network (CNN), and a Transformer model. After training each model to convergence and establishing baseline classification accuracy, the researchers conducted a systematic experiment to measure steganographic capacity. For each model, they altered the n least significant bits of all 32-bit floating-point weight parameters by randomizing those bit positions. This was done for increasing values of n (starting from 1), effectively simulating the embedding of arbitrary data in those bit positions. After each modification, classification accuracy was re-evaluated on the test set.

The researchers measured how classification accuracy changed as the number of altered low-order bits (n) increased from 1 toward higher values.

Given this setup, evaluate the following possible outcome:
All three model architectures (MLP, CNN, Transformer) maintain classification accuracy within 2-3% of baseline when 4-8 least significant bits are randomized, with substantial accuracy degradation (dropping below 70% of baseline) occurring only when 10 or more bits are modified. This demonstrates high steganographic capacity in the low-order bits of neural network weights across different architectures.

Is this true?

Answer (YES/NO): NO